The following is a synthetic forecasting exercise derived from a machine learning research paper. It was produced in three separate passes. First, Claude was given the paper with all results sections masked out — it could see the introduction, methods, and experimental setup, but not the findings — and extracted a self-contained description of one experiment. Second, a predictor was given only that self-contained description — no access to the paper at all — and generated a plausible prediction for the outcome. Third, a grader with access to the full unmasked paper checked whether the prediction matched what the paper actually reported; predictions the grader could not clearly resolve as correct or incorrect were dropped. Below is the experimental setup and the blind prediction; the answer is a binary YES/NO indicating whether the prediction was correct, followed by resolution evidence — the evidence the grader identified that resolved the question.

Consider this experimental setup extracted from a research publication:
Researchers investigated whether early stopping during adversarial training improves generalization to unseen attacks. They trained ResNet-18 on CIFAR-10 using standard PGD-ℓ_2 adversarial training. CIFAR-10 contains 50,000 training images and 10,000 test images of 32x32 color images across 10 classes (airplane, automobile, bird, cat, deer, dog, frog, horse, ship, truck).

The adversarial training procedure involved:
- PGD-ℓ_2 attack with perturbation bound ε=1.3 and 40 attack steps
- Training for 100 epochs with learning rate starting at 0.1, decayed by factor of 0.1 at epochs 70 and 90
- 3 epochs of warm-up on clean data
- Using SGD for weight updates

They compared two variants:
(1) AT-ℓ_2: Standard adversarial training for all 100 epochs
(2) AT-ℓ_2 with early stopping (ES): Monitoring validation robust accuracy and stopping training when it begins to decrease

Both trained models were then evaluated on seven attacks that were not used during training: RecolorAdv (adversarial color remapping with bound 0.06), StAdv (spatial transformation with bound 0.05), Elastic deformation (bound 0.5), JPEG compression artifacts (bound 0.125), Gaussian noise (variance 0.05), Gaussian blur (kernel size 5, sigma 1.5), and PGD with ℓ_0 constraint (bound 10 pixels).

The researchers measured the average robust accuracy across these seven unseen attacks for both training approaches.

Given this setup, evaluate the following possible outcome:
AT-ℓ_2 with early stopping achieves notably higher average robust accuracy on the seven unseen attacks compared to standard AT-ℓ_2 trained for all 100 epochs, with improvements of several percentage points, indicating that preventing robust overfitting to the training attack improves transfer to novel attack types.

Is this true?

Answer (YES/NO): NO